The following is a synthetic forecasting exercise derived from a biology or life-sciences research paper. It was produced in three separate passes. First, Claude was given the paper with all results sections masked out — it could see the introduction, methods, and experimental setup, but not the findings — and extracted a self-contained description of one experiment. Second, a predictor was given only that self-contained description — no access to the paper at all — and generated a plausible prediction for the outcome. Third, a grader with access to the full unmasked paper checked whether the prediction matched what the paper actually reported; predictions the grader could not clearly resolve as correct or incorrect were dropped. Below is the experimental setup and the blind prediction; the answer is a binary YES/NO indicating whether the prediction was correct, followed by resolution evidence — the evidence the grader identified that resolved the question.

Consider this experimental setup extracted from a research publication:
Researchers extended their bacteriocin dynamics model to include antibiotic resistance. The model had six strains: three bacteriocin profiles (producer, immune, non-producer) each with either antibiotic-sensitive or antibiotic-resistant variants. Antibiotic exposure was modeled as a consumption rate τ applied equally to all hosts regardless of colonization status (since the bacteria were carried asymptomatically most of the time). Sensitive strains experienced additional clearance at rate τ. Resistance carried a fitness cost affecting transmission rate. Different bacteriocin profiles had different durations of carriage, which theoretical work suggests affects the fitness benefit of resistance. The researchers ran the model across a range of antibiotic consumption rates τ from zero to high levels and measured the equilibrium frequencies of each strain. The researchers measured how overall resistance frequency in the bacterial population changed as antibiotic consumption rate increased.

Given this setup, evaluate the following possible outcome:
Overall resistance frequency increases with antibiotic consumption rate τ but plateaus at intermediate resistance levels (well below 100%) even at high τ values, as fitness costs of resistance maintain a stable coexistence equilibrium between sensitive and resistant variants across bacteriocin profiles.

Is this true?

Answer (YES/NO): NO